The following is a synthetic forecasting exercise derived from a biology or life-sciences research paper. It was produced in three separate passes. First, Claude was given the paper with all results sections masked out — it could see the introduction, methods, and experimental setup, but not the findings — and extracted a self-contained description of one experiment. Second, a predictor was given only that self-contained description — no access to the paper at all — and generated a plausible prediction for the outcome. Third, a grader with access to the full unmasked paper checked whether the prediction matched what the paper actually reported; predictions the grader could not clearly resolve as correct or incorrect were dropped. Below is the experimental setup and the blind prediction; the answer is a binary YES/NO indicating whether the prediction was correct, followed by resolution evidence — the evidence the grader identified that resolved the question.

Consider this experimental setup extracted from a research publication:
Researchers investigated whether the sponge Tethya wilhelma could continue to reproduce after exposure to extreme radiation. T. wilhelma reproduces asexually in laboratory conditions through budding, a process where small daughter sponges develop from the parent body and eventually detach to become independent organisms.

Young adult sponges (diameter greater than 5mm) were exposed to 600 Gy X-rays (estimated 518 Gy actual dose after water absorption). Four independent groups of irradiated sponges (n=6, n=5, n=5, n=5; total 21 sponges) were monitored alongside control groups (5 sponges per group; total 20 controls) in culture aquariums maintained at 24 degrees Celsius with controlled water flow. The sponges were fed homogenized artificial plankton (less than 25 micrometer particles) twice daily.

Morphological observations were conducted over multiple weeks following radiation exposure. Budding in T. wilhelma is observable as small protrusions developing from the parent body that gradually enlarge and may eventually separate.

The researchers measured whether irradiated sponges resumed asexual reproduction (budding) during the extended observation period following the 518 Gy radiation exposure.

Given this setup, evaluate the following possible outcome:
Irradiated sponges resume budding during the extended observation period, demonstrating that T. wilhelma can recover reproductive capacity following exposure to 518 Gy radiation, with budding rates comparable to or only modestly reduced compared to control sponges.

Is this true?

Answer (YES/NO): NO